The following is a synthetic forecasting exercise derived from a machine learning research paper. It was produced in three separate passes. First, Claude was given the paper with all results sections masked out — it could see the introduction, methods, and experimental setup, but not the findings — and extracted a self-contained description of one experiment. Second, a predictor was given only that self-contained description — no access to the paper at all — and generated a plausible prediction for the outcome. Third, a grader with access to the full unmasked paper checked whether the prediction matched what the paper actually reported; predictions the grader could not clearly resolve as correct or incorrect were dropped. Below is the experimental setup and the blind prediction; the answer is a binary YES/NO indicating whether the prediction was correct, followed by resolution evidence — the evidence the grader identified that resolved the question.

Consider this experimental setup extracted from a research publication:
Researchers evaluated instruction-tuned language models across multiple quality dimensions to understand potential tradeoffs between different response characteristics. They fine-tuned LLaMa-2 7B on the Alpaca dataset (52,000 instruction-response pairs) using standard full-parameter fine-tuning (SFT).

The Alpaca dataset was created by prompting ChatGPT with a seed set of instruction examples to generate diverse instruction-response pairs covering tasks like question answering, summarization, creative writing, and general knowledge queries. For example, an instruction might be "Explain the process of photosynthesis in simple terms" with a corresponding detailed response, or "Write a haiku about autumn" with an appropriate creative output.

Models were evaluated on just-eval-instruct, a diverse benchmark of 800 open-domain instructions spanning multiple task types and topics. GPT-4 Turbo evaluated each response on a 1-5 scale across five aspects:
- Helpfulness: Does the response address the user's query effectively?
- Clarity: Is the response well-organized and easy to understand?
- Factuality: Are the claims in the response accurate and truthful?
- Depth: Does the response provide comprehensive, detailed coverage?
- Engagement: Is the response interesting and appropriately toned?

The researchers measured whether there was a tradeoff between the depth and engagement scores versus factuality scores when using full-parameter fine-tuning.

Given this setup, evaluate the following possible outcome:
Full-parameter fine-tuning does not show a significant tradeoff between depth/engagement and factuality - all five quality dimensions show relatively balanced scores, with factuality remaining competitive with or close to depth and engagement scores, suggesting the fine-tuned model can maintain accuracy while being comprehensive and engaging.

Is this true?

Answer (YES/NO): NO